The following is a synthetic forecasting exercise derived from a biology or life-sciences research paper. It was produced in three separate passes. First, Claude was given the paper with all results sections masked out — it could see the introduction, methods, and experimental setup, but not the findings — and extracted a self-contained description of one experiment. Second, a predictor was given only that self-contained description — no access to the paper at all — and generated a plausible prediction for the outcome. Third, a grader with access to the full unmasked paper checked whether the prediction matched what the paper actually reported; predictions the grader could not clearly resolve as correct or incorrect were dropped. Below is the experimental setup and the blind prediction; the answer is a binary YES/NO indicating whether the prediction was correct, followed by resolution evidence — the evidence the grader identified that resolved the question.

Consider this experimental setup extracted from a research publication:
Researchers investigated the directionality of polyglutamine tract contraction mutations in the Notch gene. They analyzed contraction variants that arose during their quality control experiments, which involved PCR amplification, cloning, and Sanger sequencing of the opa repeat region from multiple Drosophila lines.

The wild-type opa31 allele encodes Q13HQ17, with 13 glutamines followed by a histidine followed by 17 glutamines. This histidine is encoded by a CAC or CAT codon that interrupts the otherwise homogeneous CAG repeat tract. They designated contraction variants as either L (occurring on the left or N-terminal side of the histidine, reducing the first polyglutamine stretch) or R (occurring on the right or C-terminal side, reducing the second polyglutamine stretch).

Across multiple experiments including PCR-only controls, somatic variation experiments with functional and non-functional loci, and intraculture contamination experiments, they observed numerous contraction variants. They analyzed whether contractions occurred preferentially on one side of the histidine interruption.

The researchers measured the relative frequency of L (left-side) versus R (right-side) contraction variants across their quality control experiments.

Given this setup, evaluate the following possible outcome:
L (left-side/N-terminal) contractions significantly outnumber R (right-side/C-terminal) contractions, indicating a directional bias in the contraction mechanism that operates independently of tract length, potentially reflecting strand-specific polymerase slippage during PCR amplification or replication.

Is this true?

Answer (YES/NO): YES